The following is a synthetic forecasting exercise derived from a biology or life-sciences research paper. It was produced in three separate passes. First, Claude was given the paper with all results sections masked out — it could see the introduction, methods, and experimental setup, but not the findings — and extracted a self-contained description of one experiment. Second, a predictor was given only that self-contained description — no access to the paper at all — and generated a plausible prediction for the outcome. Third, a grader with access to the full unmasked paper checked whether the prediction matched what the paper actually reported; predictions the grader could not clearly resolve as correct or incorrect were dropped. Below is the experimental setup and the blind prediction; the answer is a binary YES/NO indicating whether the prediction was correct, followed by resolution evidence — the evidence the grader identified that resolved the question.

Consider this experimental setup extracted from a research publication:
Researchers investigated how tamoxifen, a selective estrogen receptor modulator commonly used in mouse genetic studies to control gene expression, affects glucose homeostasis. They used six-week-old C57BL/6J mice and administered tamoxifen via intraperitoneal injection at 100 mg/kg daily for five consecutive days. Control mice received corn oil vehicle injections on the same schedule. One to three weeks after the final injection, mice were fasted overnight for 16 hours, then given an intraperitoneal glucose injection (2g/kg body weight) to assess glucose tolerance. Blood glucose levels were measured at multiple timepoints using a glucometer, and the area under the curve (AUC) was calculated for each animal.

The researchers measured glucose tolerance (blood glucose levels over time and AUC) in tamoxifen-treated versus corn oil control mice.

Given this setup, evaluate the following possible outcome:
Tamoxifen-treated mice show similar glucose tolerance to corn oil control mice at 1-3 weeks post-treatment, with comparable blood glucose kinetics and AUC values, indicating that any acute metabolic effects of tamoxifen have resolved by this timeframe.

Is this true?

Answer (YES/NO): NO